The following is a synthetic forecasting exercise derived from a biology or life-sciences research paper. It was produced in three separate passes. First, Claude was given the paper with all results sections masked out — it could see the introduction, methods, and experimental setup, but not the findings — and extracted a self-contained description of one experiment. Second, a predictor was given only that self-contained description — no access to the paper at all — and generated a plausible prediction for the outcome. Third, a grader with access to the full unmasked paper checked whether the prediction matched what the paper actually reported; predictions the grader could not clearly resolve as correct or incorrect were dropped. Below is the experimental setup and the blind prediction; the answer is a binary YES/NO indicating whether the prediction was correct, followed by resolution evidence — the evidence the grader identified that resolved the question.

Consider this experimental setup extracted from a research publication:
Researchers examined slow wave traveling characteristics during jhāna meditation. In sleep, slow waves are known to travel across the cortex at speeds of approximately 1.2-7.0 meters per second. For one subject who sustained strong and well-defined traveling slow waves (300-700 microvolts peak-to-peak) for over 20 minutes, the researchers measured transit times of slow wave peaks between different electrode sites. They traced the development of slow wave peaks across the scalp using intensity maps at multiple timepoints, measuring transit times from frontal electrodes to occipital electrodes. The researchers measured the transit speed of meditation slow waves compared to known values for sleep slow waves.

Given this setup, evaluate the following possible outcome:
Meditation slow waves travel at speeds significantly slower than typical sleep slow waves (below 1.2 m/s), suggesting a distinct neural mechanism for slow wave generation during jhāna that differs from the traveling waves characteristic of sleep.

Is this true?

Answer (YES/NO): YES